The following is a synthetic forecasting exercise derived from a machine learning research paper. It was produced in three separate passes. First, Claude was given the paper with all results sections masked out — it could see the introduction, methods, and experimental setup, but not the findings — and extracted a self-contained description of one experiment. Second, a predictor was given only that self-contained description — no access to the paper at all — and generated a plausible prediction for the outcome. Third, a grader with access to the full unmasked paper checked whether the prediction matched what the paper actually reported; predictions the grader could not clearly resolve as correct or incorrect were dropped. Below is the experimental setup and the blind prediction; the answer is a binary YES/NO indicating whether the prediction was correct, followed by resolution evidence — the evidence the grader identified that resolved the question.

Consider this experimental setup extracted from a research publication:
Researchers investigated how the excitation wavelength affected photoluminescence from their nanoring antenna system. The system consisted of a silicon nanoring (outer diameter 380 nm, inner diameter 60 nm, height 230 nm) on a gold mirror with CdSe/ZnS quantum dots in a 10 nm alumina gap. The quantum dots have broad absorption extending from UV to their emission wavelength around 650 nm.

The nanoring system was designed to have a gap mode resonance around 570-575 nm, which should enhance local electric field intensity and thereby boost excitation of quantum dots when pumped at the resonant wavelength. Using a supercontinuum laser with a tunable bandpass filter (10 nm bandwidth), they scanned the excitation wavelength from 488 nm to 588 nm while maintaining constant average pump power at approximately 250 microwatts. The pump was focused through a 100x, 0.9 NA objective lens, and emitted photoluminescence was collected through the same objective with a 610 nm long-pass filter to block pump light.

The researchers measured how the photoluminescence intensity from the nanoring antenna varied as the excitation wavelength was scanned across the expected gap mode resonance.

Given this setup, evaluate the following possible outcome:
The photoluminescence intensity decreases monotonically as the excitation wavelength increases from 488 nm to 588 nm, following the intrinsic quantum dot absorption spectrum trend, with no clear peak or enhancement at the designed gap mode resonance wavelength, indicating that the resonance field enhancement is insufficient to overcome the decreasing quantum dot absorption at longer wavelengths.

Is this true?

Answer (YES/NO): NO